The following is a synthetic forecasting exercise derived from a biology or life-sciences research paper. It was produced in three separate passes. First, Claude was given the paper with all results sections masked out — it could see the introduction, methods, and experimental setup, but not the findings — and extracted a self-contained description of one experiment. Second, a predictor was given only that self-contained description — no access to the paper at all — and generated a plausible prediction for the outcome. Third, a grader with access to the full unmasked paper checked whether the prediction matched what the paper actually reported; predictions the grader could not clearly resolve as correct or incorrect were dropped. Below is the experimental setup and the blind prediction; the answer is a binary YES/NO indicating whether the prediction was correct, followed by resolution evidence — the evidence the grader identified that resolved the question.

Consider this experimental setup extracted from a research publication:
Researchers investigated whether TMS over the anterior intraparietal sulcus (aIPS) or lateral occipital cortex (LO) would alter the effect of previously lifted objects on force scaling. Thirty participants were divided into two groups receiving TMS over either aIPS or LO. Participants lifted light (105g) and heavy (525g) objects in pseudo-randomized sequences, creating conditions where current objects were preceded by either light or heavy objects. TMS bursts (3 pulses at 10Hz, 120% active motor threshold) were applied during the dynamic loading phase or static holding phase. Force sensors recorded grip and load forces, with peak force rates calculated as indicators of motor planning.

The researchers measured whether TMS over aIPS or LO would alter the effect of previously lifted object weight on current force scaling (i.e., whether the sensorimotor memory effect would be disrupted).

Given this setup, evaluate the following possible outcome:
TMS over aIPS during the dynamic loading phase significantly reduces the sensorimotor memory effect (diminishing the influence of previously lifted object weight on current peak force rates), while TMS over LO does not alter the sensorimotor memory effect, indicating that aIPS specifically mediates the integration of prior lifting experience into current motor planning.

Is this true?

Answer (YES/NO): NO